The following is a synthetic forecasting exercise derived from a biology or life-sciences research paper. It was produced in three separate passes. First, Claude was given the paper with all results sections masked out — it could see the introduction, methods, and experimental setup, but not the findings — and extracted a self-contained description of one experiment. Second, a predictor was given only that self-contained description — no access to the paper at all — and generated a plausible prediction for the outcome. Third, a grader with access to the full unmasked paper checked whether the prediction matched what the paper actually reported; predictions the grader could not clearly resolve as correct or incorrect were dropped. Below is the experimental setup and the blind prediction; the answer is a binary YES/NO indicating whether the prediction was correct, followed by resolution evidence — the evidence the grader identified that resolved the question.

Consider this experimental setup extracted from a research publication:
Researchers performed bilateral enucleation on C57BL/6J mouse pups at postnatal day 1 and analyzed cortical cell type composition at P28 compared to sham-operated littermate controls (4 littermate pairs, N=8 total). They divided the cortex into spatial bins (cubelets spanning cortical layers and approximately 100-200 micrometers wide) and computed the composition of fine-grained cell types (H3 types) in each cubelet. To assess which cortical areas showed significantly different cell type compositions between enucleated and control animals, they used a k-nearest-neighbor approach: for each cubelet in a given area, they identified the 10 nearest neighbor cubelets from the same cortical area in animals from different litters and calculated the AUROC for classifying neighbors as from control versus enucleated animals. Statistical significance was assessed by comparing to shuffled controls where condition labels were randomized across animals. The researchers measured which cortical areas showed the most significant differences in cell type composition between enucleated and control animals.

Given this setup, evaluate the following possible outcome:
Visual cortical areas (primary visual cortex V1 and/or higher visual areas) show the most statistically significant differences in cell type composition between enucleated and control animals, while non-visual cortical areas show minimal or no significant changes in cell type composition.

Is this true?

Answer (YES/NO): NO